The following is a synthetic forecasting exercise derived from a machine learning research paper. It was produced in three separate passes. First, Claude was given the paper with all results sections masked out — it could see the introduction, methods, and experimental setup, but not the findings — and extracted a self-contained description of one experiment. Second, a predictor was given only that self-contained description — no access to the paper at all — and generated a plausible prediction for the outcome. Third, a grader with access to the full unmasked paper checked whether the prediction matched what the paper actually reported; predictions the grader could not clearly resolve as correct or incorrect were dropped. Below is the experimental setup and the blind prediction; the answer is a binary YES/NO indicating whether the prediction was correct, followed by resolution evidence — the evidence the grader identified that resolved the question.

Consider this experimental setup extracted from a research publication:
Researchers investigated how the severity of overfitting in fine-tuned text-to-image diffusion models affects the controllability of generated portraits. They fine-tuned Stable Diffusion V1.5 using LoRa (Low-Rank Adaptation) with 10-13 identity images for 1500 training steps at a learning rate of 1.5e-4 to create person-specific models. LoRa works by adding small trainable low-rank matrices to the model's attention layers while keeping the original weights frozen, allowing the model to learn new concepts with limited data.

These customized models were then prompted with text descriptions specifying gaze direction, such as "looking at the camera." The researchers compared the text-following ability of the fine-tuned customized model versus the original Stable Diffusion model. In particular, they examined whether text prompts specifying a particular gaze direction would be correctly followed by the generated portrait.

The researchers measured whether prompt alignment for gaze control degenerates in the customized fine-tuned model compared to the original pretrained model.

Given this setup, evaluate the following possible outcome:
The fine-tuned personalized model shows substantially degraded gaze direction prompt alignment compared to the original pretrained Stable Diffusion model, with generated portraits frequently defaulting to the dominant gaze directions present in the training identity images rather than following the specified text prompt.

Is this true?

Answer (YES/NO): NO